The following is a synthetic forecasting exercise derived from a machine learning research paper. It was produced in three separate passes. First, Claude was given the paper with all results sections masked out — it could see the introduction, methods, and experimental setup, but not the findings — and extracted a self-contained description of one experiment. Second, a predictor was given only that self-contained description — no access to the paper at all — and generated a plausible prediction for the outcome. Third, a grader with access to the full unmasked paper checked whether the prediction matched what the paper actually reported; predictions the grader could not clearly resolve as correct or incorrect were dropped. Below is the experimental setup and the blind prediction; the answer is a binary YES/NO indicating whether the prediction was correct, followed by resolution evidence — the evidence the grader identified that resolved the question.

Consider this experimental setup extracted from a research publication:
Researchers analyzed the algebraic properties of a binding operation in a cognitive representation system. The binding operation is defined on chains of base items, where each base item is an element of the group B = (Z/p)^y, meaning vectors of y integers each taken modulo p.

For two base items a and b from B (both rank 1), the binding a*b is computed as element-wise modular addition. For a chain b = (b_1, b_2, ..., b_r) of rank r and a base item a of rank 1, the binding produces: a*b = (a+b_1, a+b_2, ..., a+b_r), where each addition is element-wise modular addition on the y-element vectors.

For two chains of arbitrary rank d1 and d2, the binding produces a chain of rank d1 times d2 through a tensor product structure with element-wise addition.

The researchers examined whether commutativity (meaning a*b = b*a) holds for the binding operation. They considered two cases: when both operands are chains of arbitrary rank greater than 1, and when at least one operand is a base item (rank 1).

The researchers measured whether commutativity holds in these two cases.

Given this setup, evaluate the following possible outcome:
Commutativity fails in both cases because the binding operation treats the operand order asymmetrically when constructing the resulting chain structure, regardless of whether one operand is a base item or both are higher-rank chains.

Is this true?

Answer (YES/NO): NO